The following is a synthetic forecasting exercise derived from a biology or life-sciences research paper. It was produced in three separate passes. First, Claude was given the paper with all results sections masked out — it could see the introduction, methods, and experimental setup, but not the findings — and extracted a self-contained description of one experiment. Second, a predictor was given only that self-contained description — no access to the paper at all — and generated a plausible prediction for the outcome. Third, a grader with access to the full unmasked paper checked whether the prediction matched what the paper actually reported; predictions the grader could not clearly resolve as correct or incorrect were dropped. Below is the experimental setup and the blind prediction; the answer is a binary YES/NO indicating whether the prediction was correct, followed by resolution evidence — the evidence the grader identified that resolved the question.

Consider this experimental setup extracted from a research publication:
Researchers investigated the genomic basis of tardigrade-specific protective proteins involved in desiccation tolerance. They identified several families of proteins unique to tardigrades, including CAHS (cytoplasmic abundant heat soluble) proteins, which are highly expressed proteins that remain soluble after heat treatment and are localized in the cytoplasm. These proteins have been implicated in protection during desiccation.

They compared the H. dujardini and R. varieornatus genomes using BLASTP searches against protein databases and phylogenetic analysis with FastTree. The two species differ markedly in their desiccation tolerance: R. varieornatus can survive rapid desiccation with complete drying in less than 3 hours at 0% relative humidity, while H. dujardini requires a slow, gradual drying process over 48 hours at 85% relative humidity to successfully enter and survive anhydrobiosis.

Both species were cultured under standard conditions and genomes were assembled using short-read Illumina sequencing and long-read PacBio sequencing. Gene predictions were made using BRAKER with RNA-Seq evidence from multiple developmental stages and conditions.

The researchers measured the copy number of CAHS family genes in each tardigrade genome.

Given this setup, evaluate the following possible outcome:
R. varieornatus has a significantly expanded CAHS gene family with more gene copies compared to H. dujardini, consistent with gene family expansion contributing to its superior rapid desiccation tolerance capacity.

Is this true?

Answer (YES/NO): NO